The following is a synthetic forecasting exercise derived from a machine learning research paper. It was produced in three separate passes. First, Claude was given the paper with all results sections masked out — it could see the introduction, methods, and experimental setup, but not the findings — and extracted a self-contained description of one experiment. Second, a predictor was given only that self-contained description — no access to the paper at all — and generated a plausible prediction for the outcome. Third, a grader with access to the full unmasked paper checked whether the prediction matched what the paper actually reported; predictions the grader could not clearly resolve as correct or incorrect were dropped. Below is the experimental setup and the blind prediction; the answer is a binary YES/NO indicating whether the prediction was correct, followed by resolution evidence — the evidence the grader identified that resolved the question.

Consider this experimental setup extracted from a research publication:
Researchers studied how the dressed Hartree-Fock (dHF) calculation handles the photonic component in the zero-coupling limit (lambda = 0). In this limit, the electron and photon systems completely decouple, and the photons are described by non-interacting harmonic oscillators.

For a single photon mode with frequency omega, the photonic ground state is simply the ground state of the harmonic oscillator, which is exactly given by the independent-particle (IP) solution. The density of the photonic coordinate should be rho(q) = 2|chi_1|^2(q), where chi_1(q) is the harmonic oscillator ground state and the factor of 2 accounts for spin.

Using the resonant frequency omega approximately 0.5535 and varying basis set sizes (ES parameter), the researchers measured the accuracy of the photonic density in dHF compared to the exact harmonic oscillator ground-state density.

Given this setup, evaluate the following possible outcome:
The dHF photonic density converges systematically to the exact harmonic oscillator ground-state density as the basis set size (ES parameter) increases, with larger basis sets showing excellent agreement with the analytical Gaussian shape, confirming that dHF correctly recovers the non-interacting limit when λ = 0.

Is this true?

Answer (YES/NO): NO